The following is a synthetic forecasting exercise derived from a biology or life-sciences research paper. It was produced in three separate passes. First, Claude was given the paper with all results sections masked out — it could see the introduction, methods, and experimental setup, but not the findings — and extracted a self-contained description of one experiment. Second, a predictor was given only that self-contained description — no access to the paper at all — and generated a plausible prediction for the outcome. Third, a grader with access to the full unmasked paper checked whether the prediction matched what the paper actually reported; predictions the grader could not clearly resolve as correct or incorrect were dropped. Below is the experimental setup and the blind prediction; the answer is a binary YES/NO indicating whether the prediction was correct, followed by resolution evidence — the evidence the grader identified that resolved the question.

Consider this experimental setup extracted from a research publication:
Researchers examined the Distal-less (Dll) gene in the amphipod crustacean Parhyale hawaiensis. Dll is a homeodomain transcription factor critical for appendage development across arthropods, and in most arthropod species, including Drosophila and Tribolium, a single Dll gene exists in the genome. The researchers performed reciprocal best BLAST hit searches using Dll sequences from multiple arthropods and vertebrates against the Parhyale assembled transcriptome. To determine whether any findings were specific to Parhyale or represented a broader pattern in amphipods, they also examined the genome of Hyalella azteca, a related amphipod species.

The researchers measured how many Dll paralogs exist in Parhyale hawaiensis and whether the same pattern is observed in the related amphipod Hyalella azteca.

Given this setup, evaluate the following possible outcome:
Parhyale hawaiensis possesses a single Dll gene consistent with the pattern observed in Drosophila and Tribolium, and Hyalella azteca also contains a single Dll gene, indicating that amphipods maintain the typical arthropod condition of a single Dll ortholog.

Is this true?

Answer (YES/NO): NO